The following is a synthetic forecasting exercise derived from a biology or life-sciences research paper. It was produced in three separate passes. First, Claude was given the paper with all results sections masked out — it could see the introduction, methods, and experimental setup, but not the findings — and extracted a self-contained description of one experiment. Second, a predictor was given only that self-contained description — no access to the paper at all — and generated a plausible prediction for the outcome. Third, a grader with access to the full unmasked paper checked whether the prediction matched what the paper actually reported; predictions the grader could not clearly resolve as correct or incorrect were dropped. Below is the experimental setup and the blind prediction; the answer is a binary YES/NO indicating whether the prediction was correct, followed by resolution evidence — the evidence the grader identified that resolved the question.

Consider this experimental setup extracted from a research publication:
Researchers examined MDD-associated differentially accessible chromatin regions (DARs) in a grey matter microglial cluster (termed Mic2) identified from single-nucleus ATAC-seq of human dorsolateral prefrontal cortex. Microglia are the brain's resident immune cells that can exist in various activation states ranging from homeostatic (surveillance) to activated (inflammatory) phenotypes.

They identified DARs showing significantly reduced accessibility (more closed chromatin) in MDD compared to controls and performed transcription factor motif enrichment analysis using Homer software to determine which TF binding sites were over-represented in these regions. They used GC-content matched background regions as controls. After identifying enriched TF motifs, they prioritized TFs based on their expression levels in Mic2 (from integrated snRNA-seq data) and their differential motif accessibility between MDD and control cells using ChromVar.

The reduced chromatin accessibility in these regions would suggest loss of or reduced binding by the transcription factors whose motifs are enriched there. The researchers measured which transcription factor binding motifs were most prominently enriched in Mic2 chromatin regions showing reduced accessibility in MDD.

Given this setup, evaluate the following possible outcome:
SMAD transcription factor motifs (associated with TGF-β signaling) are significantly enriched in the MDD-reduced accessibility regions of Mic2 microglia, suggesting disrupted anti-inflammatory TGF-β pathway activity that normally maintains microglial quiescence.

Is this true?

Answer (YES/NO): NO